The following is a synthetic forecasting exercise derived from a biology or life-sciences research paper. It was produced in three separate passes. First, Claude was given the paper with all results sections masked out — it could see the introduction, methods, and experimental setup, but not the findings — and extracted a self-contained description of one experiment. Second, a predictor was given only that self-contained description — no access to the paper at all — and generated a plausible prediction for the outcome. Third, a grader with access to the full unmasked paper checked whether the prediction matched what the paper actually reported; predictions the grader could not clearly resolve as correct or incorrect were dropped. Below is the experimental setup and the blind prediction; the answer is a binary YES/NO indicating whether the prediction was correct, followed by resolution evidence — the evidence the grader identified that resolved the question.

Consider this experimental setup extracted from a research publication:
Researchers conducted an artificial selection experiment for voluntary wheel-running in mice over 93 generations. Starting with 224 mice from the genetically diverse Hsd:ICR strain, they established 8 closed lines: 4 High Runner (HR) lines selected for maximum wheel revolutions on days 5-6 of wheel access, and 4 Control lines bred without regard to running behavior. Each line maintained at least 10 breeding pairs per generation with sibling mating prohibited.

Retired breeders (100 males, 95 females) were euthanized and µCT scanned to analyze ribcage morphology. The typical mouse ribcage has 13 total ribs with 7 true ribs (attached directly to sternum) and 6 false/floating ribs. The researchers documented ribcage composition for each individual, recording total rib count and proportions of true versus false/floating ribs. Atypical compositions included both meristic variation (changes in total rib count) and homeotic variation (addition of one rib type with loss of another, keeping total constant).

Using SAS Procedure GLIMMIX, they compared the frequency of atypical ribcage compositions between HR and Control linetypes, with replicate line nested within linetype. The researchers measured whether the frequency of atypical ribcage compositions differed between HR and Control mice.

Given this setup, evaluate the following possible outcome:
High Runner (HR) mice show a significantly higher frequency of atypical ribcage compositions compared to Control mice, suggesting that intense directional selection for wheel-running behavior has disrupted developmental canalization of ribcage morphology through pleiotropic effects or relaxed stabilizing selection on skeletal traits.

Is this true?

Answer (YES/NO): NO